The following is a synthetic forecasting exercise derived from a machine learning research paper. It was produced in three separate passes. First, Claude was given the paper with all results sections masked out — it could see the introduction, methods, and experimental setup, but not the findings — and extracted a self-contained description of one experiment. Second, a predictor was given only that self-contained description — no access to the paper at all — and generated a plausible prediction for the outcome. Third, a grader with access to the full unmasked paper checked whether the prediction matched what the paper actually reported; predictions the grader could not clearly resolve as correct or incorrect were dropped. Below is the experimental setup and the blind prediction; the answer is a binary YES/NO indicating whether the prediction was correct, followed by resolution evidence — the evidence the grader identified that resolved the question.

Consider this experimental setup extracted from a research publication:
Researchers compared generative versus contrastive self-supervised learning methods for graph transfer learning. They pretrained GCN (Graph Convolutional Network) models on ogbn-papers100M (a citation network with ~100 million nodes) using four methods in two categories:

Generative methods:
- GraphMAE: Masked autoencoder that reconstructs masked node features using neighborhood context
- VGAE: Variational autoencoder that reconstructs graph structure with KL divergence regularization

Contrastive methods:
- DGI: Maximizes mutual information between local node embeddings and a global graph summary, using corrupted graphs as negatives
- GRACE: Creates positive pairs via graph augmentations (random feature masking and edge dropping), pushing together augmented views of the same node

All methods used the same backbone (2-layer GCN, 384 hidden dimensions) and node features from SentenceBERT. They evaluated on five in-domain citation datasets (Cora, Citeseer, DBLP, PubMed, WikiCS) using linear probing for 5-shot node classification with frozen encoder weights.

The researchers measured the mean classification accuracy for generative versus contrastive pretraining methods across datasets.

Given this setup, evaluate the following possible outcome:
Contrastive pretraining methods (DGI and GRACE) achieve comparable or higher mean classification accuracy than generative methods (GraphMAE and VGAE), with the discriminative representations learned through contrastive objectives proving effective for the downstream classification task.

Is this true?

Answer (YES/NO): NO